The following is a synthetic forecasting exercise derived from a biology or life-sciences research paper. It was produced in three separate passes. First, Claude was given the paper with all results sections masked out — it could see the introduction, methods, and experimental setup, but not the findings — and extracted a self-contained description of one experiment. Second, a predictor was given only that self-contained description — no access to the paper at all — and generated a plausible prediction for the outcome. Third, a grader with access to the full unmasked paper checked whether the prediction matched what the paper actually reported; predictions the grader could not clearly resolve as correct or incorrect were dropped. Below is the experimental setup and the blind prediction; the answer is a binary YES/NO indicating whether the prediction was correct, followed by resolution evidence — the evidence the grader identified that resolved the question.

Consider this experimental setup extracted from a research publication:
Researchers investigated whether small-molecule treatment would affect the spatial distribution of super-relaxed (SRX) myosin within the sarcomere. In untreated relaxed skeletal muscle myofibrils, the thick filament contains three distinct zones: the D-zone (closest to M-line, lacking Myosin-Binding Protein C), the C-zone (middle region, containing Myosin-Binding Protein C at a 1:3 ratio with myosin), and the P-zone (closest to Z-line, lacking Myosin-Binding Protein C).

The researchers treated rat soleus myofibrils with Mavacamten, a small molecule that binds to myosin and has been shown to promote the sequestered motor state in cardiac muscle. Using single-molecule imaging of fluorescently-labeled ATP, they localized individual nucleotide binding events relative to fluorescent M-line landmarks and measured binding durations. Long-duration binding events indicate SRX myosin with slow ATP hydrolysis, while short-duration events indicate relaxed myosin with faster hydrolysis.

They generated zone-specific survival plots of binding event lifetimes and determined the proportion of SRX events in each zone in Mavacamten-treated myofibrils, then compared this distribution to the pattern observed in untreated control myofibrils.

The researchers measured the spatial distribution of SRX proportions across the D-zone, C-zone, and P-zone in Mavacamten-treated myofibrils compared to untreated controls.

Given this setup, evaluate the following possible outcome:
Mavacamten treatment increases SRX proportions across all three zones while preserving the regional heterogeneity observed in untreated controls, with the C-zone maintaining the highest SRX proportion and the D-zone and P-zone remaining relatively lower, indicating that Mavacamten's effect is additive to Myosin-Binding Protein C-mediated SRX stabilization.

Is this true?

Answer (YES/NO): NO